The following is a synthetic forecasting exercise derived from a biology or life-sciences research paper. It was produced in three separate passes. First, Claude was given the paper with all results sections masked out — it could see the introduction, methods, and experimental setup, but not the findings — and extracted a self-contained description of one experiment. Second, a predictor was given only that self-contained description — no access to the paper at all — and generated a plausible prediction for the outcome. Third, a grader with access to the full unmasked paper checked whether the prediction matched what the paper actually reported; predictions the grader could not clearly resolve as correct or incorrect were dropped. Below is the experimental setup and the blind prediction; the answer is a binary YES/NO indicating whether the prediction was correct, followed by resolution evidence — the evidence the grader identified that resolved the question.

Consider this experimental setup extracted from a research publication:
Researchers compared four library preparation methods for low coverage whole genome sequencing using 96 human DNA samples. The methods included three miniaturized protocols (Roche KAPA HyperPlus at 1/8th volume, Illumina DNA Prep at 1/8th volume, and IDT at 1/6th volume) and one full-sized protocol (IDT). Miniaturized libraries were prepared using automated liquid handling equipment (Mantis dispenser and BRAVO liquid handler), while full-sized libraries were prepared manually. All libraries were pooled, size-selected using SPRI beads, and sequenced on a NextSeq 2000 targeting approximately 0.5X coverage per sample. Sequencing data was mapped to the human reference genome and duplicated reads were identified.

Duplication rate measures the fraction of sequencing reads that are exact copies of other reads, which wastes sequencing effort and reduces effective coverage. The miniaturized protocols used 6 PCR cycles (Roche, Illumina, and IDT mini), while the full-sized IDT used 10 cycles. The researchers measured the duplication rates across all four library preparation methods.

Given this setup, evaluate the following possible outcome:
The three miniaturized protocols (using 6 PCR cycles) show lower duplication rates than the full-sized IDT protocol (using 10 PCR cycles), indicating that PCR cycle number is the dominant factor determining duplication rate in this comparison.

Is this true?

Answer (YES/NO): NO